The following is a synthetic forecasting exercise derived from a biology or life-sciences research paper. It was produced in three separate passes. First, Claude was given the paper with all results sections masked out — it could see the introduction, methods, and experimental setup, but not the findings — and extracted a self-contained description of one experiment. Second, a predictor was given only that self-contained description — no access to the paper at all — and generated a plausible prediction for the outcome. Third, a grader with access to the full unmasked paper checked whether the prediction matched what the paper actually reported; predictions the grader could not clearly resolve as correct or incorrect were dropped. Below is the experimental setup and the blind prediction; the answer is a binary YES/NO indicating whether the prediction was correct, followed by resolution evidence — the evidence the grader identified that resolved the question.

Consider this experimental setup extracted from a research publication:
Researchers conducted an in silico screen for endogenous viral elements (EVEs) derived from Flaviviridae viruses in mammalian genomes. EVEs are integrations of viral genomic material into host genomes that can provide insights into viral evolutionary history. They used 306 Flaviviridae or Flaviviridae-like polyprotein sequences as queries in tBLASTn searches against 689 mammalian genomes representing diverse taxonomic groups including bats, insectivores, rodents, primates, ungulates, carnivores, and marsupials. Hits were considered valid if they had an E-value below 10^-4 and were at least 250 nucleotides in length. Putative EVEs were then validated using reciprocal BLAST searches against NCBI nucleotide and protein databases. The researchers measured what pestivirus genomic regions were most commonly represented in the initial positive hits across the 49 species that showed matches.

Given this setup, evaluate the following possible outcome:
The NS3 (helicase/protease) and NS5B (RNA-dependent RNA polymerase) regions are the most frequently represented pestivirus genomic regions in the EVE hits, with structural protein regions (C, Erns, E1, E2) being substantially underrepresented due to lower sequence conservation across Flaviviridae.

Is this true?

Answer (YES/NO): NO